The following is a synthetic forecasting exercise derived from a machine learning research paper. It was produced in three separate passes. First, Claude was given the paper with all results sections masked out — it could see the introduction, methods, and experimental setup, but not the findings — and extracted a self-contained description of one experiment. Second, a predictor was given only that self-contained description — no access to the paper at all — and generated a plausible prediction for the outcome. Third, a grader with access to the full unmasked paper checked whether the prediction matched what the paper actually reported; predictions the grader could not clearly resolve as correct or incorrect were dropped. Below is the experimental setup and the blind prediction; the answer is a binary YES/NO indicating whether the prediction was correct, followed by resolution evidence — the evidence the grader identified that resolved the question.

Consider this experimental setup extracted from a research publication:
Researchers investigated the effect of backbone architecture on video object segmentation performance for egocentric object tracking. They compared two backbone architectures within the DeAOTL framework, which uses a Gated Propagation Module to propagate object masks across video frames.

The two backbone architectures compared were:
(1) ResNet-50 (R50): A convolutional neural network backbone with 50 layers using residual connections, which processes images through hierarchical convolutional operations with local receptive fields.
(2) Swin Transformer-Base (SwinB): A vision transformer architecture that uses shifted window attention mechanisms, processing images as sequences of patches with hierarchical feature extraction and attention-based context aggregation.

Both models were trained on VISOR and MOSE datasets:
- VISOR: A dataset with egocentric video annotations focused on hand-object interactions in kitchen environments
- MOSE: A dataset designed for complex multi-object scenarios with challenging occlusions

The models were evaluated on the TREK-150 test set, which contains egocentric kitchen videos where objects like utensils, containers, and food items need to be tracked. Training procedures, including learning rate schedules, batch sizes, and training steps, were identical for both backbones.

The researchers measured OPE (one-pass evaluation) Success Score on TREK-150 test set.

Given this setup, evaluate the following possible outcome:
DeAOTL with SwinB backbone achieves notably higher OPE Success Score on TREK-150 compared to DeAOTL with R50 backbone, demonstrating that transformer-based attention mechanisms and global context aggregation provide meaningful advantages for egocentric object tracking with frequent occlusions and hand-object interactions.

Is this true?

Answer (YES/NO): YES